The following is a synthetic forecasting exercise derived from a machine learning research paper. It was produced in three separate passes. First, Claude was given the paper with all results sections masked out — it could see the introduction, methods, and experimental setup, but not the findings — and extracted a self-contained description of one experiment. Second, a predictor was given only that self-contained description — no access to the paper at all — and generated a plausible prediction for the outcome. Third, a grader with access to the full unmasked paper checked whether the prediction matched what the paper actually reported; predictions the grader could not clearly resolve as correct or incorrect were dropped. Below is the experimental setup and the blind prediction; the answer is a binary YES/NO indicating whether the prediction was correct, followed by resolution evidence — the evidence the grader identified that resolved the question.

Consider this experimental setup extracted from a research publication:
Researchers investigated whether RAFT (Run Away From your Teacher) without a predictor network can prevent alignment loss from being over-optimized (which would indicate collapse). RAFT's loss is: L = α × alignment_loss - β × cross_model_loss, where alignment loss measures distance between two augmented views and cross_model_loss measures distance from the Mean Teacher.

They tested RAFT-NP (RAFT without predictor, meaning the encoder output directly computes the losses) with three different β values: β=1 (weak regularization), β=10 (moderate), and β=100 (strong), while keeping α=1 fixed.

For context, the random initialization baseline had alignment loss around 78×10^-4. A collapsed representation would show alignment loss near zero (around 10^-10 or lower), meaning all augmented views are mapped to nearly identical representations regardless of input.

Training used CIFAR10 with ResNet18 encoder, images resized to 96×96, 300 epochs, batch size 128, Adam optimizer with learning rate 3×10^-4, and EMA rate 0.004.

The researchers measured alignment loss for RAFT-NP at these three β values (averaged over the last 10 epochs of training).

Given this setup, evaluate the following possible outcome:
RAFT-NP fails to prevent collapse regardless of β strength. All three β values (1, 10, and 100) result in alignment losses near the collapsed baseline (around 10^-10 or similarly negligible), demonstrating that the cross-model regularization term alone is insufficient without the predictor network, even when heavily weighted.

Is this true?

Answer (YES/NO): NO